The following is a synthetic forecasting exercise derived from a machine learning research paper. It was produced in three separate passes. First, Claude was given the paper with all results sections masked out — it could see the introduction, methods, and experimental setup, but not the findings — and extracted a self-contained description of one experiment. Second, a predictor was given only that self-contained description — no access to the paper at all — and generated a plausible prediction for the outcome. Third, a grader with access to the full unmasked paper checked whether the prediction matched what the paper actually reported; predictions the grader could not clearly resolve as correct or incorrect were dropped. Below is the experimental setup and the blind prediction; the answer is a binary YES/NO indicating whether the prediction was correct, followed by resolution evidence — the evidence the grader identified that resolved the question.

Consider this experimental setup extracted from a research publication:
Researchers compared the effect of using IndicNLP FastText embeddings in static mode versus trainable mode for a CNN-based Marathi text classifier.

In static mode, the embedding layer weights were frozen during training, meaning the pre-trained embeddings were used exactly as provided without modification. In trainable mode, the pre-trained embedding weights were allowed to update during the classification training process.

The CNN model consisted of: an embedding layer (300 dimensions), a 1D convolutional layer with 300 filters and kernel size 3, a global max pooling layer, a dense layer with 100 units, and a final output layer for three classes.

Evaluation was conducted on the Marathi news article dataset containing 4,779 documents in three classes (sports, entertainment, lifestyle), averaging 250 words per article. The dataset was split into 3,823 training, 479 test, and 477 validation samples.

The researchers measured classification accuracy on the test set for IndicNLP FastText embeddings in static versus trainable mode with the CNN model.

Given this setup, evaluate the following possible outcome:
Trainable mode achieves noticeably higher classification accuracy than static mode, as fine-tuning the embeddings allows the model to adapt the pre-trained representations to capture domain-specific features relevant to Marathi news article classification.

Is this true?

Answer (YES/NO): NO